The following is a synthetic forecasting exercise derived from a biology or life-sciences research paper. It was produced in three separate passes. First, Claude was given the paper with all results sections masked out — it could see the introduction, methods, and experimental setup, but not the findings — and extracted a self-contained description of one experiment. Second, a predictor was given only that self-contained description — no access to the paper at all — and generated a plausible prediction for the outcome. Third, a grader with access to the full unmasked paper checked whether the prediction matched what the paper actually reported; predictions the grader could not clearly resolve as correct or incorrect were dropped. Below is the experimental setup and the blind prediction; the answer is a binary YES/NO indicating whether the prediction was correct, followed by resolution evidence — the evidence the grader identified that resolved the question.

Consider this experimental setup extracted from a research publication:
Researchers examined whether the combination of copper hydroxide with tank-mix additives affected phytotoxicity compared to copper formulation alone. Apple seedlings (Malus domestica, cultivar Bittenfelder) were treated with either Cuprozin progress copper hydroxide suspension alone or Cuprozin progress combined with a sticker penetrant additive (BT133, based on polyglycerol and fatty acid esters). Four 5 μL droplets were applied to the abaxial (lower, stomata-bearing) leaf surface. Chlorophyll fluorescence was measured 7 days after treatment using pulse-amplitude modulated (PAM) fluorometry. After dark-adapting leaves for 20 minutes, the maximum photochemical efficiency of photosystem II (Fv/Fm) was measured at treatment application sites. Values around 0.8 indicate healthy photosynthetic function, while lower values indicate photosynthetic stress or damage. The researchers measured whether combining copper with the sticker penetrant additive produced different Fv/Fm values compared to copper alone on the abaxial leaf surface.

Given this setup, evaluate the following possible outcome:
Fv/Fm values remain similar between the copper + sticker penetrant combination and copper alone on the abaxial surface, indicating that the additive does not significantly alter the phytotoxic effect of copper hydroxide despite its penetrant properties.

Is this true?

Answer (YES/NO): YES